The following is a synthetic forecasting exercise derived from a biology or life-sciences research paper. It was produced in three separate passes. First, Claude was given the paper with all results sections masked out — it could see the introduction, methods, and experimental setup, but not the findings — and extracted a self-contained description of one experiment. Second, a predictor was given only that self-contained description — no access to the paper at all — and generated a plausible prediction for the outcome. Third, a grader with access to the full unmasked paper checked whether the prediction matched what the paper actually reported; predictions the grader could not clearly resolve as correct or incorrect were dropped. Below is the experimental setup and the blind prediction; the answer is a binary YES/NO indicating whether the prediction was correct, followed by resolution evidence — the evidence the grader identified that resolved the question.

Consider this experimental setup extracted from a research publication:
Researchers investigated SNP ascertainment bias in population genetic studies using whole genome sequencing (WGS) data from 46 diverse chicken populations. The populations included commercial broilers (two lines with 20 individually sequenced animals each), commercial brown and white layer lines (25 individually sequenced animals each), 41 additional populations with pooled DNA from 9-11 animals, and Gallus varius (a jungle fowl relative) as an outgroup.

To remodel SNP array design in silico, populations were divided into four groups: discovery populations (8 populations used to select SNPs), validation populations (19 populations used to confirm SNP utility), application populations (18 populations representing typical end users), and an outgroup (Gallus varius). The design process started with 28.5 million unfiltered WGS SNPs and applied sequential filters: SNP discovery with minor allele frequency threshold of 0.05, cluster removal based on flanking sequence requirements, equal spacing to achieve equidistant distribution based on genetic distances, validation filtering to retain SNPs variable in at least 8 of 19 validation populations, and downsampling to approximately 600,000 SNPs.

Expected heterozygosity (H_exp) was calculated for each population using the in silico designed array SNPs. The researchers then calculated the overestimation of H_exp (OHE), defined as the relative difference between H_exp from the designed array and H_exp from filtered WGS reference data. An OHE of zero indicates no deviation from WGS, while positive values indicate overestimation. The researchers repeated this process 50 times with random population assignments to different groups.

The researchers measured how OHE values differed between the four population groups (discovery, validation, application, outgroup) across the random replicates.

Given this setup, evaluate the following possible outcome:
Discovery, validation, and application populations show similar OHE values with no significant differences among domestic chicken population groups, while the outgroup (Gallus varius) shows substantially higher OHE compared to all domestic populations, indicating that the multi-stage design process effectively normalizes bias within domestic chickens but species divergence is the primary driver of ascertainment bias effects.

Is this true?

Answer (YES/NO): NO